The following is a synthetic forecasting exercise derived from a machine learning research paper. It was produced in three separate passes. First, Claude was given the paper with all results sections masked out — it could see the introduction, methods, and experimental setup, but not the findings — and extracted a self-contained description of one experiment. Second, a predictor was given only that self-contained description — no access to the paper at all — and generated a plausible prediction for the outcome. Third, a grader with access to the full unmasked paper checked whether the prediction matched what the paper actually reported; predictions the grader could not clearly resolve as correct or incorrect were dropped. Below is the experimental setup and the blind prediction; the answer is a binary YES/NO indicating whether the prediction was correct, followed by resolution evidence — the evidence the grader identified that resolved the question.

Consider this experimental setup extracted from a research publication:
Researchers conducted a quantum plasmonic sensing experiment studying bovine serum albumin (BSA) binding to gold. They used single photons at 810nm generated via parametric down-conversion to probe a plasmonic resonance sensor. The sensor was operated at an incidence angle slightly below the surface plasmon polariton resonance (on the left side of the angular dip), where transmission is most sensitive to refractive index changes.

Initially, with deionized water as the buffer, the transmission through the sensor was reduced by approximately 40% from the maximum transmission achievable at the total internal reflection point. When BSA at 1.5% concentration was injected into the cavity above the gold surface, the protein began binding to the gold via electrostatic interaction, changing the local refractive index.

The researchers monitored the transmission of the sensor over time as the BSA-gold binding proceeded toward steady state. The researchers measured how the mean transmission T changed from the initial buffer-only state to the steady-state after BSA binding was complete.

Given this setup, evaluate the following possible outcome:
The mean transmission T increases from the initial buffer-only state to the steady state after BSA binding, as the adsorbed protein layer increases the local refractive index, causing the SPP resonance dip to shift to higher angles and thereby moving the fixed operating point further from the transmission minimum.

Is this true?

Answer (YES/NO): YES